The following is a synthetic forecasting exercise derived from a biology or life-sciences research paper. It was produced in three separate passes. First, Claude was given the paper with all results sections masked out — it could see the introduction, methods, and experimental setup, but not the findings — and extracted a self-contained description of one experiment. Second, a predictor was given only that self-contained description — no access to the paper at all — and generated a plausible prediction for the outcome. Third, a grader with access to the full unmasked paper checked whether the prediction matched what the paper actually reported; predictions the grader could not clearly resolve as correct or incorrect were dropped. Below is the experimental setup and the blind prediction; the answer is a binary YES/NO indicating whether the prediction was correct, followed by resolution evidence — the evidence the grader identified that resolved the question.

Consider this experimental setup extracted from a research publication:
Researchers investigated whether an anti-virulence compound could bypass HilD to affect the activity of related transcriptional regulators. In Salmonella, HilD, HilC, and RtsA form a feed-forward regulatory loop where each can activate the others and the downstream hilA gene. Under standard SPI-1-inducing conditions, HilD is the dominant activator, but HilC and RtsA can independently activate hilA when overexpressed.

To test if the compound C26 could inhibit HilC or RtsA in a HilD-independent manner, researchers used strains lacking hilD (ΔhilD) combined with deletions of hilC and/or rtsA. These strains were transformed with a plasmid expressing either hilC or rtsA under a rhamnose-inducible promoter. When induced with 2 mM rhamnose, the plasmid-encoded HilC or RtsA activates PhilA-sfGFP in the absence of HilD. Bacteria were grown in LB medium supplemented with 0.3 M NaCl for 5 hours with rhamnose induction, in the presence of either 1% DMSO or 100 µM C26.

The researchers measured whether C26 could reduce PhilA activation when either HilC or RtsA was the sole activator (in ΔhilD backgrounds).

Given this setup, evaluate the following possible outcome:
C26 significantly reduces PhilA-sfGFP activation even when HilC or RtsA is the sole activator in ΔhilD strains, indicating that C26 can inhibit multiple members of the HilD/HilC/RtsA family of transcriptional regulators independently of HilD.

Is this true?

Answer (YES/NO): NO